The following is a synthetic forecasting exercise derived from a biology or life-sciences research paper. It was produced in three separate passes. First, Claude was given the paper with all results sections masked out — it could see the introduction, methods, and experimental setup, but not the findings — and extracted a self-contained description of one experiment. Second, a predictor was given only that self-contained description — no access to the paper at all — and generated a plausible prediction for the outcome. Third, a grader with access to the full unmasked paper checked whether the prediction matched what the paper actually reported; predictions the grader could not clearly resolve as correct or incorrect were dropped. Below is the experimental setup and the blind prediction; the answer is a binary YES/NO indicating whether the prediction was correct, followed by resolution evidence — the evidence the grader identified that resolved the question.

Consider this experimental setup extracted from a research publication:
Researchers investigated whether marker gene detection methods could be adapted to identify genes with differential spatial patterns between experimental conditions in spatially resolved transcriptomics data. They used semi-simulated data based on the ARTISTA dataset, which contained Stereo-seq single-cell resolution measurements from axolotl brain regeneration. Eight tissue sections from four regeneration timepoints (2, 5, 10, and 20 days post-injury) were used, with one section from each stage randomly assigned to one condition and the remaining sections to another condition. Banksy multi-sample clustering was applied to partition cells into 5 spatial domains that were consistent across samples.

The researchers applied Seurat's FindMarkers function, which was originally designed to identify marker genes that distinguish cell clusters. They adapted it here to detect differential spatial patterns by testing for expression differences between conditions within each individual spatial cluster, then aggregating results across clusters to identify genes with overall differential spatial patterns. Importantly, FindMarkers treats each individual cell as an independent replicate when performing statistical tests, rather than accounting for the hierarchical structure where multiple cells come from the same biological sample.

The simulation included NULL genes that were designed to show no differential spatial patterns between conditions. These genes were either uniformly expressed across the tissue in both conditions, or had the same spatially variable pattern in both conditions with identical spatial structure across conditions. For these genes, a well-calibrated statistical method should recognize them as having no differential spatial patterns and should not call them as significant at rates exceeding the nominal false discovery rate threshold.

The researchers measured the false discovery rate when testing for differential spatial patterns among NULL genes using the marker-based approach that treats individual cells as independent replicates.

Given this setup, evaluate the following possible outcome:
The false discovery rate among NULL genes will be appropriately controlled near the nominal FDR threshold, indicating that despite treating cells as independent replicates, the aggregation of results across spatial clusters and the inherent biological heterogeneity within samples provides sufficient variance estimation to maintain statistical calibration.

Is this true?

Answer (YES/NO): NO